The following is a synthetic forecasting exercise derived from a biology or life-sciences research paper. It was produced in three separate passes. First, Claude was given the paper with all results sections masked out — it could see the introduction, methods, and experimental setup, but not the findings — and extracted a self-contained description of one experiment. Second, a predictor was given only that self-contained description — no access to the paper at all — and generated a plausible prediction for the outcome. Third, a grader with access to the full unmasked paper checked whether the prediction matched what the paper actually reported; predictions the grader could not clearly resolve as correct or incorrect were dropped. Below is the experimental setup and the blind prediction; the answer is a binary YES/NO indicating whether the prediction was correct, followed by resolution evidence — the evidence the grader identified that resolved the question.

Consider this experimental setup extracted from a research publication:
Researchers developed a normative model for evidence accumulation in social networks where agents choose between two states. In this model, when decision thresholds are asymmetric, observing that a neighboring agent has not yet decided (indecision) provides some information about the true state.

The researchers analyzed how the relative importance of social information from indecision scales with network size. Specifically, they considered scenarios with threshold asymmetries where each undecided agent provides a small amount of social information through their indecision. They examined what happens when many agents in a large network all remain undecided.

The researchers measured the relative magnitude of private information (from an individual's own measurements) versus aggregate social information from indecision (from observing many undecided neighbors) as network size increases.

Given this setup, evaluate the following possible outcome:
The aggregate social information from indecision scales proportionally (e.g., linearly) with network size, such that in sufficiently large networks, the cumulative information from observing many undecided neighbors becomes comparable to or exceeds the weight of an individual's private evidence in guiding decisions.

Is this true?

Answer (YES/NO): YES